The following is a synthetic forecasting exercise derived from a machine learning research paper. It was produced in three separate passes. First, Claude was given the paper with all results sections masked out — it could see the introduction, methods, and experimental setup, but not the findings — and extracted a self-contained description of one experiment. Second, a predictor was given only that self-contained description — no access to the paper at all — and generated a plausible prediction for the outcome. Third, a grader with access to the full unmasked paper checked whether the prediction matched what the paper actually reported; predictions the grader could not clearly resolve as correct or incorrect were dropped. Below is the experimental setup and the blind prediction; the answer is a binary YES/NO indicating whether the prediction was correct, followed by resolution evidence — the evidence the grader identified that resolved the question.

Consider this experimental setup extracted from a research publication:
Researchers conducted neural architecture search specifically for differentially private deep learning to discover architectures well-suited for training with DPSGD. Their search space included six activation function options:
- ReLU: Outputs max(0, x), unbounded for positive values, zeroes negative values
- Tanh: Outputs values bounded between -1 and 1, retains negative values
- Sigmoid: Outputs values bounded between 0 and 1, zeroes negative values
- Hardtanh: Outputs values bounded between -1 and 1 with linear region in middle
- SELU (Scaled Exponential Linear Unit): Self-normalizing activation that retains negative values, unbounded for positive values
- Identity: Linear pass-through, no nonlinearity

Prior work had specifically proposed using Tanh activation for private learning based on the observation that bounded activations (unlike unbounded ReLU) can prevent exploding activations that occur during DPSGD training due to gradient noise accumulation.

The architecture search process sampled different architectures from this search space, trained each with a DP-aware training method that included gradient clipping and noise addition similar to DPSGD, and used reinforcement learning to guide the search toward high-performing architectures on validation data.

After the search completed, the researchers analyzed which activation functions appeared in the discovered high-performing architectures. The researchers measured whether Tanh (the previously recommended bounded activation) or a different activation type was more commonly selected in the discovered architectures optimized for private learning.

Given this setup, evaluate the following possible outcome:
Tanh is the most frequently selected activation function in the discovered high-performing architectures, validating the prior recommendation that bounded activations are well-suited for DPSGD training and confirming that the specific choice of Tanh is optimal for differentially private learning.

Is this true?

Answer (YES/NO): NO